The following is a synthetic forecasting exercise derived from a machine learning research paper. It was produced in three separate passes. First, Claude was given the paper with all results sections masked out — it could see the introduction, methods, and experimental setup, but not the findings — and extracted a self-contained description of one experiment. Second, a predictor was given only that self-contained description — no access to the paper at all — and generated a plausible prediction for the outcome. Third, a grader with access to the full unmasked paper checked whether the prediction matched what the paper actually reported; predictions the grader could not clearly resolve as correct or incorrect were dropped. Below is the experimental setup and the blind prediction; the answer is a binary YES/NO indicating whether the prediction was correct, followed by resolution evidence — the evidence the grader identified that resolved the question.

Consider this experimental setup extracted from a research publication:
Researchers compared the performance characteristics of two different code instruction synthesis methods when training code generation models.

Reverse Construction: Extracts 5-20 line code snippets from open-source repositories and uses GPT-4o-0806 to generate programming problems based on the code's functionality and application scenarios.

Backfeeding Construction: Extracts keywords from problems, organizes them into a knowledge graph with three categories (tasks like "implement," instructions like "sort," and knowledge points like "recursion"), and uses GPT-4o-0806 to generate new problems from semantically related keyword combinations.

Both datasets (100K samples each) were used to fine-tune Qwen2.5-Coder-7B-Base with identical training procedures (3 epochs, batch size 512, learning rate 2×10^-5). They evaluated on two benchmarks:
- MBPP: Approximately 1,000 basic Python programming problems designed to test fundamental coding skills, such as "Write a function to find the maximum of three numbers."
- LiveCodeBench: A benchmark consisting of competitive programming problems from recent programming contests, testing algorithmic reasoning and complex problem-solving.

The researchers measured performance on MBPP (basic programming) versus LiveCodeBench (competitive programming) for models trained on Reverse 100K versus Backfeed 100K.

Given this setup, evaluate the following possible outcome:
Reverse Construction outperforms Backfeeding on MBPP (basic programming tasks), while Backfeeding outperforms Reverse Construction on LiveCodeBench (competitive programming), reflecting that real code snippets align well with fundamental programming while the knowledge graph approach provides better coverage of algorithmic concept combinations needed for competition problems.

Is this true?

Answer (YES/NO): YES